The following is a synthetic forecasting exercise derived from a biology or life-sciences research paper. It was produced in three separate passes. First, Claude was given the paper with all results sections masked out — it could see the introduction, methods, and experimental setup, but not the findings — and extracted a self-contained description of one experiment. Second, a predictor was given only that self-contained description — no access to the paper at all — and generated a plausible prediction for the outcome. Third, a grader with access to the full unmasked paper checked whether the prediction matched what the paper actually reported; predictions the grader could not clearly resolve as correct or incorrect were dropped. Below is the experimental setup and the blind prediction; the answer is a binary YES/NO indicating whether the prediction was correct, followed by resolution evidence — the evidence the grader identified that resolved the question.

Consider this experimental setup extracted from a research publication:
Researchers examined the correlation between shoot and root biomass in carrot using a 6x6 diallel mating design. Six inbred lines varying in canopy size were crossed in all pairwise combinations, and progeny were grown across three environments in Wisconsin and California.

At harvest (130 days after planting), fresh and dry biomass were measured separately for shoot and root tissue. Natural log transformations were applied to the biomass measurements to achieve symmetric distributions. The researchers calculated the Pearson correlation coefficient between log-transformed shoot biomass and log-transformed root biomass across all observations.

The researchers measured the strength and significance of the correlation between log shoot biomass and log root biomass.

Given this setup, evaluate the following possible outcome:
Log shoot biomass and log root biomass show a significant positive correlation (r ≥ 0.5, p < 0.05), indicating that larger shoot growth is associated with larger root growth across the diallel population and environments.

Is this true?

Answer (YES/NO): YES